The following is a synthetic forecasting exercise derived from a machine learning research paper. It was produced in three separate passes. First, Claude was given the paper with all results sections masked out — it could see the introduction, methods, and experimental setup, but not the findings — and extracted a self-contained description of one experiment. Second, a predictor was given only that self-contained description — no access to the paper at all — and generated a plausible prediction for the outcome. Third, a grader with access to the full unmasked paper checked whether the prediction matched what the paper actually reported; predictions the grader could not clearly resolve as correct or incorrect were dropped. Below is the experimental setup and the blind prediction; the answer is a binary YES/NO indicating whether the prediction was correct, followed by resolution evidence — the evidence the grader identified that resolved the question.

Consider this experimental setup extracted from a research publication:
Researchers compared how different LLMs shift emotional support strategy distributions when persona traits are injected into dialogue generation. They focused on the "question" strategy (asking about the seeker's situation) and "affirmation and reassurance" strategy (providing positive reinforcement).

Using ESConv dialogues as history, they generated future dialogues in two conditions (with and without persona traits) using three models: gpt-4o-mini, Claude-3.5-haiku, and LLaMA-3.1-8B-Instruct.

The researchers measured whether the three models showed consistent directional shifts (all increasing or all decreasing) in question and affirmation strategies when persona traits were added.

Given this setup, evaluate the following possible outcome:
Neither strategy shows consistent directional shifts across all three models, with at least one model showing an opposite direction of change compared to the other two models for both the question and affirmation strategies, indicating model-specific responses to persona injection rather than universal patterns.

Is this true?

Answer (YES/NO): NO